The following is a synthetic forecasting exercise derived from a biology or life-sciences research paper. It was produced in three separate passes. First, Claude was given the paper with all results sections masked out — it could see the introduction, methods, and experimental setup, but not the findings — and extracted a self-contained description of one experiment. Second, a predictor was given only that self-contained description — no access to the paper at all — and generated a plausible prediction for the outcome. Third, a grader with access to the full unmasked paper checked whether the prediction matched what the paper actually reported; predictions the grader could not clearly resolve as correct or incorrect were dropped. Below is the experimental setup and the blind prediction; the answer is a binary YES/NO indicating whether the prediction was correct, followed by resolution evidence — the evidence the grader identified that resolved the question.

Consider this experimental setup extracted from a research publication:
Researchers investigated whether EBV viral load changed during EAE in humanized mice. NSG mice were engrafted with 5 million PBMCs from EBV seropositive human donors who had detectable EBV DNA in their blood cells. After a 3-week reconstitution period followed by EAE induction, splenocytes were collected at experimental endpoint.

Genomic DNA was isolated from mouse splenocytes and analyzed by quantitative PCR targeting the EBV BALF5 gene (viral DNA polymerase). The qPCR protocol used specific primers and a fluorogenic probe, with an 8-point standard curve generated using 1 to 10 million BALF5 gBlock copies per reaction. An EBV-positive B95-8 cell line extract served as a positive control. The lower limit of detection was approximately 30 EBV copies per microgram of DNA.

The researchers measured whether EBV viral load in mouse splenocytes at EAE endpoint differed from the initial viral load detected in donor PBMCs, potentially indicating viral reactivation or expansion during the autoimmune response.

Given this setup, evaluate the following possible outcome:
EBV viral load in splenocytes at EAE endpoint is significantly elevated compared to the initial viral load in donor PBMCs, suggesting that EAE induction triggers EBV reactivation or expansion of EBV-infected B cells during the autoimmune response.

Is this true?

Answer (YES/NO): NO